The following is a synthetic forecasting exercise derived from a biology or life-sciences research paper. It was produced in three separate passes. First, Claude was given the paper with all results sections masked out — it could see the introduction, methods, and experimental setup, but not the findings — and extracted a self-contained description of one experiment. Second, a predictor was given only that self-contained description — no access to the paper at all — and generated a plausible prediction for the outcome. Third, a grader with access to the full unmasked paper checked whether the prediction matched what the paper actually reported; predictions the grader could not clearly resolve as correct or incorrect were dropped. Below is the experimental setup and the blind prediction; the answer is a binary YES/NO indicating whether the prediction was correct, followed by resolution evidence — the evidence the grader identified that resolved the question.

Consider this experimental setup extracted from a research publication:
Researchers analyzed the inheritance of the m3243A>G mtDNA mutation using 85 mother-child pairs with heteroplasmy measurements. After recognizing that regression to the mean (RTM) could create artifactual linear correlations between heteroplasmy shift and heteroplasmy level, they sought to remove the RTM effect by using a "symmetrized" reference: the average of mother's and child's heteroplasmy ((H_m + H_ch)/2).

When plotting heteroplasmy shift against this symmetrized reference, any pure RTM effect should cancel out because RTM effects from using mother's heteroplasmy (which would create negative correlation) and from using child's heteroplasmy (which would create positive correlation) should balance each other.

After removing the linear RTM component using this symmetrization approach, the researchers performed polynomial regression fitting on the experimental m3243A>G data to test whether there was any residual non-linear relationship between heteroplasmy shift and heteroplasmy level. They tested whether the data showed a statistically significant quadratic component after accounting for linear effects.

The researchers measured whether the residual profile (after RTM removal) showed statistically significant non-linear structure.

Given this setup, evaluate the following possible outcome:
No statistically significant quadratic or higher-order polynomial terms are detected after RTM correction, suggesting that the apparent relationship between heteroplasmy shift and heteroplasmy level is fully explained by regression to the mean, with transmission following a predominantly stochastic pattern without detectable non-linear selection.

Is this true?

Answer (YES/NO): NO